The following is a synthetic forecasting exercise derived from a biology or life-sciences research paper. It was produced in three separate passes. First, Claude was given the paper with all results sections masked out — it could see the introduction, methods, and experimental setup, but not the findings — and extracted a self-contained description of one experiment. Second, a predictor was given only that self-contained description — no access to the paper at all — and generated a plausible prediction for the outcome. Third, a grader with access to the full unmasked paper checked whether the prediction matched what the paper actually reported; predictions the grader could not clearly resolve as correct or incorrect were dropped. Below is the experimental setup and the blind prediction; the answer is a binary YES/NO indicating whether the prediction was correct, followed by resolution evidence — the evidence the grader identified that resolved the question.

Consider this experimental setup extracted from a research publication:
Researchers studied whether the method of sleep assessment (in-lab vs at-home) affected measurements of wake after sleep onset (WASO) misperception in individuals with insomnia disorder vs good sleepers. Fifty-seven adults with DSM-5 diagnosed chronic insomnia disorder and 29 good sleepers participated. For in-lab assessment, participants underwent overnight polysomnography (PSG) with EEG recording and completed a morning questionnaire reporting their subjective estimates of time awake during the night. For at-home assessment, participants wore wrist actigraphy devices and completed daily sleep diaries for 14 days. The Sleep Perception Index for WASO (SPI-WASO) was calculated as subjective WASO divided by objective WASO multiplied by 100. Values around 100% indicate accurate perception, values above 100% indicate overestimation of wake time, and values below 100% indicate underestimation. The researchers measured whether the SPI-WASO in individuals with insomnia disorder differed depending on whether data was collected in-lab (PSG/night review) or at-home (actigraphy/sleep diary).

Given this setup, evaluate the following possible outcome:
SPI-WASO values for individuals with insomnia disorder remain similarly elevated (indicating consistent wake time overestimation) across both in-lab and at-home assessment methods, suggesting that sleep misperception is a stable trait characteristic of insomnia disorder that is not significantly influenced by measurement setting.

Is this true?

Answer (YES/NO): NO